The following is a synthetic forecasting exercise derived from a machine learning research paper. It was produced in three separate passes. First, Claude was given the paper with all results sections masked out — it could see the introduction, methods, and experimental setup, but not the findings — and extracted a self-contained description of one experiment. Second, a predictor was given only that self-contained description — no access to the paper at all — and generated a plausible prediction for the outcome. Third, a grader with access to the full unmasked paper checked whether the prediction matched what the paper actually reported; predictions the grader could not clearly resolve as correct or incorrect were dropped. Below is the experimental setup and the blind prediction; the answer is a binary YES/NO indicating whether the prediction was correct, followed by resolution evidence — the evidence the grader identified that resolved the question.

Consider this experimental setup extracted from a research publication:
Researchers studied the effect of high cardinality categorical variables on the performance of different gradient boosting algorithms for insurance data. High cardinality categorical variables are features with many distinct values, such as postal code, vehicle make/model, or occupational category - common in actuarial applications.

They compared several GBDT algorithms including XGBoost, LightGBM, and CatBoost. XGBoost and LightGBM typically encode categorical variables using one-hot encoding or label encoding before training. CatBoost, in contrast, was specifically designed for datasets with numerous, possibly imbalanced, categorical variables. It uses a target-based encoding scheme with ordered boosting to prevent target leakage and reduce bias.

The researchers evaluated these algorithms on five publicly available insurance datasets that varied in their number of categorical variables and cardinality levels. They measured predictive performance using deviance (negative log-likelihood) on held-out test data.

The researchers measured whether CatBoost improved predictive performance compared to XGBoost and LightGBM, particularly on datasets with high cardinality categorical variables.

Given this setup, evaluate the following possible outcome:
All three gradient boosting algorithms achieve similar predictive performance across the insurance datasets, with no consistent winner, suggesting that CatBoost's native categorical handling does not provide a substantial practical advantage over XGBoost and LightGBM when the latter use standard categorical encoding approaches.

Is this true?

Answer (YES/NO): NO